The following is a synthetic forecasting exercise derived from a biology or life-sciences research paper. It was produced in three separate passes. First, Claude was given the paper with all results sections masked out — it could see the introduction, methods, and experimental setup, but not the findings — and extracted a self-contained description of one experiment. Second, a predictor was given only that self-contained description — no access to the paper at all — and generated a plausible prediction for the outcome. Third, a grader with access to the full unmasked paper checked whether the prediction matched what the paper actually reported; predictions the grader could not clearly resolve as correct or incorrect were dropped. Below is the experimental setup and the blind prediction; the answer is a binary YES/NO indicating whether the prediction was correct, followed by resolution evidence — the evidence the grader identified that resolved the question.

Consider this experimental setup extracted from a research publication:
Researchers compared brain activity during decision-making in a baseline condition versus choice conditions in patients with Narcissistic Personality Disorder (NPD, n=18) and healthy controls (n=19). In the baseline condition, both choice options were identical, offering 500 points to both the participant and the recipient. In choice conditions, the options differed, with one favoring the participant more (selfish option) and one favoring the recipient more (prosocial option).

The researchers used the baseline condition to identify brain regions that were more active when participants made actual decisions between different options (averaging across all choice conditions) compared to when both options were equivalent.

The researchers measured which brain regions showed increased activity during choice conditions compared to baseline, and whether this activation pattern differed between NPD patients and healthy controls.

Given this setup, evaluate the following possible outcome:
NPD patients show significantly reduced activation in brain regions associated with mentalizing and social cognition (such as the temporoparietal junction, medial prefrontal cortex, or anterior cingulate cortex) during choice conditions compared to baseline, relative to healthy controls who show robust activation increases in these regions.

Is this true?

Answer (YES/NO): NO